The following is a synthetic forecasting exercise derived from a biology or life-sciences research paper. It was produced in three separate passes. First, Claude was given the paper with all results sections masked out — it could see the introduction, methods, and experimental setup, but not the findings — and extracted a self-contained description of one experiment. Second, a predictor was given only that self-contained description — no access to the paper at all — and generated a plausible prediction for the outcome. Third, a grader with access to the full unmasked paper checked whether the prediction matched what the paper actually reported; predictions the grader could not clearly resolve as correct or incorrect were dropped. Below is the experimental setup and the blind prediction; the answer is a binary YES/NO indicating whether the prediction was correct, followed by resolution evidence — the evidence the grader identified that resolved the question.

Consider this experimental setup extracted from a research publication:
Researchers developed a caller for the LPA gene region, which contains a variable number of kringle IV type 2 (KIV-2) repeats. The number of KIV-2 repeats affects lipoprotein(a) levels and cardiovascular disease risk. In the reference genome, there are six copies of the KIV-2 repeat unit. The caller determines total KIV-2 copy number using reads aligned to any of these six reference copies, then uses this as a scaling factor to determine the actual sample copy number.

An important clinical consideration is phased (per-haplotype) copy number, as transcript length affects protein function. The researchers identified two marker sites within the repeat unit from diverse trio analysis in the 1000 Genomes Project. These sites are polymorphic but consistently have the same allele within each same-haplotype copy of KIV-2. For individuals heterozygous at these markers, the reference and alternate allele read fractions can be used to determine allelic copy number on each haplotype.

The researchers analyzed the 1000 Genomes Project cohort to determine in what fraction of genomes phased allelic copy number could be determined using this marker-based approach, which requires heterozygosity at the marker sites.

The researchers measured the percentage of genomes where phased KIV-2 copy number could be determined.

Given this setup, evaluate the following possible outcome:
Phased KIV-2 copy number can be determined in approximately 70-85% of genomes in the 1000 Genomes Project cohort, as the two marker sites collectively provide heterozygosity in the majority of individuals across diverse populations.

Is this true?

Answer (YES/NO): NO